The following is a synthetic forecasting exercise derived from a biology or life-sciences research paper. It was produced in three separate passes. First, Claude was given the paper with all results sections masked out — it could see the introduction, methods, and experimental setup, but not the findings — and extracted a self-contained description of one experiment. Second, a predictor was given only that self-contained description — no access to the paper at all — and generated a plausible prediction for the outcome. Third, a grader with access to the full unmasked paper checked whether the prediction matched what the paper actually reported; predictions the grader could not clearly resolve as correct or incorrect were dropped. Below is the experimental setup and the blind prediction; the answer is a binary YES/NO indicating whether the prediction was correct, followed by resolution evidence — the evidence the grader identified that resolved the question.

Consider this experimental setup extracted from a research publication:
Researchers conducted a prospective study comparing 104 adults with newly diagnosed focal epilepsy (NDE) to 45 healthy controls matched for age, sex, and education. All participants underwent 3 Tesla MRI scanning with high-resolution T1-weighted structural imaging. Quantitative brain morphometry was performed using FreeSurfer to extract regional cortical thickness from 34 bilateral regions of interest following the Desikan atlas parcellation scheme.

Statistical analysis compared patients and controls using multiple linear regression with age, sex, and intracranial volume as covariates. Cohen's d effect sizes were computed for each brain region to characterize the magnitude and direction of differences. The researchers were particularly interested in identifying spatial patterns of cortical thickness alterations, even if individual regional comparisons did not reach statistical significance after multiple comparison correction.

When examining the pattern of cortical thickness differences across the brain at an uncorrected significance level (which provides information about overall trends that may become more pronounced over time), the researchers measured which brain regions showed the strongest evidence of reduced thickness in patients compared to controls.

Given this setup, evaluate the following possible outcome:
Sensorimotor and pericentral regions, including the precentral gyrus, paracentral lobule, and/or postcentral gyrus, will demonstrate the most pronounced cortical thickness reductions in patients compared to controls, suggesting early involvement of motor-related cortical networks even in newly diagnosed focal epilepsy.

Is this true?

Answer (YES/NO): NO